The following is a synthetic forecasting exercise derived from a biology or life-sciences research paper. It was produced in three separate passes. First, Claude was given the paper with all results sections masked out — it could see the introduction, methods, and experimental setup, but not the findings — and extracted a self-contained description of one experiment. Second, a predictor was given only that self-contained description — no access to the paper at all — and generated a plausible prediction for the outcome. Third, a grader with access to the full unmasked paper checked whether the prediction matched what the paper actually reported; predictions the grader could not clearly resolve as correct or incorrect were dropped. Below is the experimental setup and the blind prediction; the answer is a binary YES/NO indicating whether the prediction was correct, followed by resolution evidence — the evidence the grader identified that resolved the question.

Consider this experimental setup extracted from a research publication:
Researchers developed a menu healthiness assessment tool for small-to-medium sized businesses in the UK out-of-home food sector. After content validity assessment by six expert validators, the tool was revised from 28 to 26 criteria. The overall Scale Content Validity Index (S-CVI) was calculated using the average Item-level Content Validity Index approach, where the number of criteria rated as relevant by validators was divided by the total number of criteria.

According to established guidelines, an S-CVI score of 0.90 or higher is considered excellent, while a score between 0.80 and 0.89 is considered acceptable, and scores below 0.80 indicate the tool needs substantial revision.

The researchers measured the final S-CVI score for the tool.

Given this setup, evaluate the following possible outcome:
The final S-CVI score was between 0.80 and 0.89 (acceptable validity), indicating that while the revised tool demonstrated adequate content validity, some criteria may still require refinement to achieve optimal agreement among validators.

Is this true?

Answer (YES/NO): YES